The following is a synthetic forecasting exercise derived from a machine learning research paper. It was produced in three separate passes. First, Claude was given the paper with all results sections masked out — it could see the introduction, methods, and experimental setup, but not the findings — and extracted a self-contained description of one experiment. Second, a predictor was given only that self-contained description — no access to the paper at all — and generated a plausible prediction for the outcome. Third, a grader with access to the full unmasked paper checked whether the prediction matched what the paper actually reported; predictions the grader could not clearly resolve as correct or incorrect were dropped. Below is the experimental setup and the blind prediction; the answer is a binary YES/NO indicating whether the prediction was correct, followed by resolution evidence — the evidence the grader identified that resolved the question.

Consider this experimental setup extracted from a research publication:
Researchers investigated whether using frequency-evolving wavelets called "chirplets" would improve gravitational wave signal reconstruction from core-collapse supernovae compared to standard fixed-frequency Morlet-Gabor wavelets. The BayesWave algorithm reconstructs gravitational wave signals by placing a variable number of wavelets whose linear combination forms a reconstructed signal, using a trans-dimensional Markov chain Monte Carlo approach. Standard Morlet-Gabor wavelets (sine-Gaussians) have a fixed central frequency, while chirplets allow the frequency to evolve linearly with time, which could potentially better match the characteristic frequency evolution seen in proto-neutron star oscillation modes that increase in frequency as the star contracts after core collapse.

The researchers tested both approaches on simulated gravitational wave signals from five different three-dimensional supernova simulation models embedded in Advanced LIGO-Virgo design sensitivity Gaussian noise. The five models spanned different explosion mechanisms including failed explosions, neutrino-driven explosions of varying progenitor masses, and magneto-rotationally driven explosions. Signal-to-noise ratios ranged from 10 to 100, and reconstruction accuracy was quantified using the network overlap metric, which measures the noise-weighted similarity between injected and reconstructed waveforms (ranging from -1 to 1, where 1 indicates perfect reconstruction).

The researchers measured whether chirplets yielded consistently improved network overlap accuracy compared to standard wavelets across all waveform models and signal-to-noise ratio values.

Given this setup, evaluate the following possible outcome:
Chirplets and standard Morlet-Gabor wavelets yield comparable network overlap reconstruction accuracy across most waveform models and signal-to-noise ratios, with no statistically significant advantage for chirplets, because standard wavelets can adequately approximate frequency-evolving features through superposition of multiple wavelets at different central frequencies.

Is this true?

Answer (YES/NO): NO